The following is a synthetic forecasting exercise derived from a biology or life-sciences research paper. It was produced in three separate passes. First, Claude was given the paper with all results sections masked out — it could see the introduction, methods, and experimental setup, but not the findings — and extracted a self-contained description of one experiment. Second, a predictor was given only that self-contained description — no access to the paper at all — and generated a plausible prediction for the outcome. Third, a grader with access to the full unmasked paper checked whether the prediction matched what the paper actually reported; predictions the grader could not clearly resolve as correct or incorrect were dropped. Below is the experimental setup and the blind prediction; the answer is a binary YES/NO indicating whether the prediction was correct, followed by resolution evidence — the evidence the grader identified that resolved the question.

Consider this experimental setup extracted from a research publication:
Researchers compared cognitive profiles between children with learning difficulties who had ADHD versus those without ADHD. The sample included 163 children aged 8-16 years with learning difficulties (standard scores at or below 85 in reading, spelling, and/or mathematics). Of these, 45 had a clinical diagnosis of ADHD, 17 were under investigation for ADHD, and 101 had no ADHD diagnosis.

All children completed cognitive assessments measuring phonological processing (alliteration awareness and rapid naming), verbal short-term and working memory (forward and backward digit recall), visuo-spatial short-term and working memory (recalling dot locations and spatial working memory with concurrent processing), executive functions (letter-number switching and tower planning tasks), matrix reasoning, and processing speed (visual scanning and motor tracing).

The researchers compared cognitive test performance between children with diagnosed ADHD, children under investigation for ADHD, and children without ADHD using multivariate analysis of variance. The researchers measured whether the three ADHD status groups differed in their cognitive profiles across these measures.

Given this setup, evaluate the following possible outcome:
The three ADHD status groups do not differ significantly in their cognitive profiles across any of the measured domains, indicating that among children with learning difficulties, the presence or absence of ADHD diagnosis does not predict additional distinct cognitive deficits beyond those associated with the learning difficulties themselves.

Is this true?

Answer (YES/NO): YES